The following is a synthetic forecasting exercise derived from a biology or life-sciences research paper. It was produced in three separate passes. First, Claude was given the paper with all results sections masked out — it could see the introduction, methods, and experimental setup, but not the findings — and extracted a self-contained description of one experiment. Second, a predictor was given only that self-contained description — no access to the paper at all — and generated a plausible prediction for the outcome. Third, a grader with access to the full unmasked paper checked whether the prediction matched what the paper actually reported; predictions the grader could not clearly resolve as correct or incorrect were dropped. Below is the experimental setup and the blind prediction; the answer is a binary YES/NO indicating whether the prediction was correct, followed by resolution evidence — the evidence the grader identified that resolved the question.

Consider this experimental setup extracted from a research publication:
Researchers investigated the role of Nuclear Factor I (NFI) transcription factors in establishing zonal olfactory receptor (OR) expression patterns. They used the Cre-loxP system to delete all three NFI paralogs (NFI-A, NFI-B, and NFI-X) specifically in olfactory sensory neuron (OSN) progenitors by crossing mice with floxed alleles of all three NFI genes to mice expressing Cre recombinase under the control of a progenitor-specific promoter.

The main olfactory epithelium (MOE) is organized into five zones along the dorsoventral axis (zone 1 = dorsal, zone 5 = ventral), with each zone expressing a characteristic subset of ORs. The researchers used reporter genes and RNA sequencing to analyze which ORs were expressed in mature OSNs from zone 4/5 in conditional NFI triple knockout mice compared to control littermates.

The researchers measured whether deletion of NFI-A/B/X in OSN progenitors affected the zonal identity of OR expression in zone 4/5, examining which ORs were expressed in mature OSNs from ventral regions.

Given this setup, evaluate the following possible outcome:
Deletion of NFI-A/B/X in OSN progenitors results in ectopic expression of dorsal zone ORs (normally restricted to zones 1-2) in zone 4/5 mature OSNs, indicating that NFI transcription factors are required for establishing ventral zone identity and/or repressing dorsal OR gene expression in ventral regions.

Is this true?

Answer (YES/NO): NO